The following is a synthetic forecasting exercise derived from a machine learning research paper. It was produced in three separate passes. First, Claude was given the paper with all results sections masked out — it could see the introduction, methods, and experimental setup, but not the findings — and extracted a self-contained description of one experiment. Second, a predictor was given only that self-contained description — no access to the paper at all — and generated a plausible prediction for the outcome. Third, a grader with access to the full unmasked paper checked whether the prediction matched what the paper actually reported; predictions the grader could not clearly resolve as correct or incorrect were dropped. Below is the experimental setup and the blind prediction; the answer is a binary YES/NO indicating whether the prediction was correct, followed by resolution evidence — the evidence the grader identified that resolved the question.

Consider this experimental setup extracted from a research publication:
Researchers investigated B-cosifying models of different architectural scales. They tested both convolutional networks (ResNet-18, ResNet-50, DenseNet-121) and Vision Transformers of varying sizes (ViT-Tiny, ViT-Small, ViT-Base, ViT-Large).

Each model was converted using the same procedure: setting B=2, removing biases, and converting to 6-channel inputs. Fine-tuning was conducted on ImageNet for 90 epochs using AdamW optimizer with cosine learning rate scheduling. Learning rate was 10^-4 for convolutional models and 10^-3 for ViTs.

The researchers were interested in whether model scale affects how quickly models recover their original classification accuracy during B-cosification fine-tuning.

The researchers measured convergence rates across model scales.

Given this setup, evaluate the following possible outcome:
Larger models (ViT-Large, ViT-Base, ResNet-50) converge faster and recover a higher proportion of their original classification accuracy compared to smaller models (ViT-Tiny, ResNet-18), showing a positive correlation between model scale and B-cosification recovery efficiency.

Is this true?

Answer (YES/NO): NO